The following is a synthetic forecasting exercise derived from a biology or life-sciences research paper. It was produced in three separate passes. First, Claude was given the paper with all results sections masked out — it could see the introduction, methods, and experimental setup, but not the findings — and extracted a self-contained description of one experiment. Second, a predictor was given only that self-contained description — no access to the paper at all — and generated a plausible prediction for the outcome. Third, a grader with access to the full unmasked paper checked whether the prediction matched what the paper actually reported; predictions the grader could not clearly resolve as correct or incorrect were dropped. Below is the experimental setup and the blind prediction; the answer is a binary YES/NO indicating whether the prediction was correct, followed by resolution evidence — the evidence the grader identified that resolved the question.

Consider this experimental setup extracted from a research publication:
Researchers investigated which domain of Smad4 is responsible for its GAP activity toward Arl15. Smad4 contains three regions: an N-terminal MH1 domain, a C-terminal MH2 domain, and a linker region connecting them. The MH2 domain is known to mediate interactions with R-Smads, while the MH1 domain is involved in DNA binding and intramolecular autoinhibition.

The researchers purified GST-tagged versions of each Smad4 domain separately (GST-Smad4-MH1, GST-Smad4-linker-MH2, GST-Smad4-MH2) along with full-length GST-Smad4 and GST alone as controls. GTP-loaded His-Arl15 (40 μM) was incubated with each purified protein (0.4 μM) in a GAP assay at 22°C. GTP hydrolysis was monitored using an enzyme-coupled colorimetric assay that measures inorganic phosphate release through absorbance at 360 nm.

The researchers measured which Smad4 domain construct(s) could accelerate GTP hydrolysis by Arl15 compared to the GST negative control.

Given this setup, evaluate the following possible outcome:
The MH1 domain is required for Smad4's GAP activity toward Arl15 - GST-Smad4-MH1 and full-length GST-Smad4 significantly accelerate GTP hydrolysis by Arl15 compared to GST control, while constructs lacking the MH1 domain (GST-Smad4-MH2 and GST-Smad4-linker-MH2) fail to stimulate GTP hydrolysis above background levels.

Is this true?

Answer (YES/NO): NO